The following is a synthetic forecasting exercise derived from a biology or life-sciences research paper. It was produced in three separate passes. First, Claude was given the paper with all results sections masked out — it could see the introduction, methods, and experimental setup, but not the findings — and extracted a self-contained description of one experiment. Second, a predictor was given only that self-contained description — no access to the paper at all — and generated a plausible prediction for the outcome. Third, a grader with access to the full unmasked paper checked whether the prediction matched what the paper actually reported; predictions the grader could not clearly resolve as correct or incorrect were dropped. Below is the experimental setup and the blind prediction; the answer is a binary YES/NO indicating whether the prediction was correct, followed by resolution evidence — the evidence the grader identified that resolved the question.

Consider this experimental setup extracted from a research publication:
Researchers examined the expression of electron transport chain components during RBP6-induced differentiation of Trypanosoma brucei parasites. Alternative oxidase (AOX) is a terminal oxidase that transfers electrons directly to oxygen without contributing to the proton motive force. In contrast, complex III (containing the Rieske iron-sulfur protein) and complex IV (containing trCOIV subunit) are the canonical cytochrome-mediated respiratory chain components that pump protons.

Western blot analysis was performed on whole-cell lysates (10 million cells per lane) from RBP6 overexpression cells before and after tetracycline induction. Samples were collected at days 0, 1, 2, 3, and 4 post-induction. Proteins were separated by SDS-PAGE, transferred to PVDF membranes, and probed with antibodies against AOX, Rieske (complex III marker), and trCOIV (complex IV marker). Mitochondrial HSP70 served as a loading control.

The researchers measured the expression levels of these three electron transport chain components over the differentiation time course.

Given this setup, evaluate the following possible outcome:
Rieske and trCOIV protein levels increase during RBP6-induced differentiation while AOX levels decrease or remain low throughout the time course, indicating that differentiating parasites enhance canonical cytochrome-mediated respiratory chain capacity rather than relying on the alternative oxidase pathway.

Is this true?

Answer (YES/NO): NO